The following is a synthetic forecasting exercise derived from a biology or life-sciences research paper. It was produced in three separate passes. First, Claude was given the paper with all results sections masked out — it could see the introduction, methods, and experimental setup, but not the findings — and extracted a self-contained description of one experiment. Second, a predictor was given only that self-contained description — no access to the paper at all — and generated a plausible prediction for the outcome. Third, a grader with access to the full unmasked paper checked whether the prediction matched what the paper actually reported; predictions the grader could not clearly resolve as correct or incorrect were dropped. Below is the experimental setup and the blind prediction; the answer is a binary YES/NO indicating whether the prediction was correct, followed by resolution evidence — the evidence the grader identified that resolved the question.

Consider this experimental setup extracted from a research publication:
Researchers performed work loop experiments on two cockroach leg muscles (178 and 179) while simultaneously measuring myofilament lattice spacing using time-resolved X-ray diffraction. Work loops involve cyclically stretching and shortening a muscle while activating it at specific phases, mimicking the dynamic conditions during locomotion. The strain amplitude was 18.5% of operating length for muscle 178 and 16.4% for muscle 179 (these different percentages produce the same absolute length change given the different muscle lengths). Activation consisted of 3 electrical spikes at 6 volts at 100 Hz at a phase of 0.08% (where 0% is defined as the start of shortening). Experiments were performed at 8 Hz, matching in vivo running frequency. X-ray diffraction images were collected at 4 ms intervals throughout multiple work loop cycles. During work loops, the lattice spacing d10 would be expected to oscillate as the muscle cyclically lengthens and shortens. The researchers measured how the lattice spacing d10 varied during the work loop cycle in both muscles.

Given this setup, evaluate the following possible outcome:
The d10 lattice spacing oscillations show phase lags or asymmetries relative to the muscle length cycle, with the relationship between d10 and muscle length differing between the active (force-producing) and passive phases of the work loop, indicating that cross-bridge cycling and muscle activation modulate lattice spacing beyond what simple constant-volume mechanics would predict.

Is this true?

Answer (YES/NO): YES